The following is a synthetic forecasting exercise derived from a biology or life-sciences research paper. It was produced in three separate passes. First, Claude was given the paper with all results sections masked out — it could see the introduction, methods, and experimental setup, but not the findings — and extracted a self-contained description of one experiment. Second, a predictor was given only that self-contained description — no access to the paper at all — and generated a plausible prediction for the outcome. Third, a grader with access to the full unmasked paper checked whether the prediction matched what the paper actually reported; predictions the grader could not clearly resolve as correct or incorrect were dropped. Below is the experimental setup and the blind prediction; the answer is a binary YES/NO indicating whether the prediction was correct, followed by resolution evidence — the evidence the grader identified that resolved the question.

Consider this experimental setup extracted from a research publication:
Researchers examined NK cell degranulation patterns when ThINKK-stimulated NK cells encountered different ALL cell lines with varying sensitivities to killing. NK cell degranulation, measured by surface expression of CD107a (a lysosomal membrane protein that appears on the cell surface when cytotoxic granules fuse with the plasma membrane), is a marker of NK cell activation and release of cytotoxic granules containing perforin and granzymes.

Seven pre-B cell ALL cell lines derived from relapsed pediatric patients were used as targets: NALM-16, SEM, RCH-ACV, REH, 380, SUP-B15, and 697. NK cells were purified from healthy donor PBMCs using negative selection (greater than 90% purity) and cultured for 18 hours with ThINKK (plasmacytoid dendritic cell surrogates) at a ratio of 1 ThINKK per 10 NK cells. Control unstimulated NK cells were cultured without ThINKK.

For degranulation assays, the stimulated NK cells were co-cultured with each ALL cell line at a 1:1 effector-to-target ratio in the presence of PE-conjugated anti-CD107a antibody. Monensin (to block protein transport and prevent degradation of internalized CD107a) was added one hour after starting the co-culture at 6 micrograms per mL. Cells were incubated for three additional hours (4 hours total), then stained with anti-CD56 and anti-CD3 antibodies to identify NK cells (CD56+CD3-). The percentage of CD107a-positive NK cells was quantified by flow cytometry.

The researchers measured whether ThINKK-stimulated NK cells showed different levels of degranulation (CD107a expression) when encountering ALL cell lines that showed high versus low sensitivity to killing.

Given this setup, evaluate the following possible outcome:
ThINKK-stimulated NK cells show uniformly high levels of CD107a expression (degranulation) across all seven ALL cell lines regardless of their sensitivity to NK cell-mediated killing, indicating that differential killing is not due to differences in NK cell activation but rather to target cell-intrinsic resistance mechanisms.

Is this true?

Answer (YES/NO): NO